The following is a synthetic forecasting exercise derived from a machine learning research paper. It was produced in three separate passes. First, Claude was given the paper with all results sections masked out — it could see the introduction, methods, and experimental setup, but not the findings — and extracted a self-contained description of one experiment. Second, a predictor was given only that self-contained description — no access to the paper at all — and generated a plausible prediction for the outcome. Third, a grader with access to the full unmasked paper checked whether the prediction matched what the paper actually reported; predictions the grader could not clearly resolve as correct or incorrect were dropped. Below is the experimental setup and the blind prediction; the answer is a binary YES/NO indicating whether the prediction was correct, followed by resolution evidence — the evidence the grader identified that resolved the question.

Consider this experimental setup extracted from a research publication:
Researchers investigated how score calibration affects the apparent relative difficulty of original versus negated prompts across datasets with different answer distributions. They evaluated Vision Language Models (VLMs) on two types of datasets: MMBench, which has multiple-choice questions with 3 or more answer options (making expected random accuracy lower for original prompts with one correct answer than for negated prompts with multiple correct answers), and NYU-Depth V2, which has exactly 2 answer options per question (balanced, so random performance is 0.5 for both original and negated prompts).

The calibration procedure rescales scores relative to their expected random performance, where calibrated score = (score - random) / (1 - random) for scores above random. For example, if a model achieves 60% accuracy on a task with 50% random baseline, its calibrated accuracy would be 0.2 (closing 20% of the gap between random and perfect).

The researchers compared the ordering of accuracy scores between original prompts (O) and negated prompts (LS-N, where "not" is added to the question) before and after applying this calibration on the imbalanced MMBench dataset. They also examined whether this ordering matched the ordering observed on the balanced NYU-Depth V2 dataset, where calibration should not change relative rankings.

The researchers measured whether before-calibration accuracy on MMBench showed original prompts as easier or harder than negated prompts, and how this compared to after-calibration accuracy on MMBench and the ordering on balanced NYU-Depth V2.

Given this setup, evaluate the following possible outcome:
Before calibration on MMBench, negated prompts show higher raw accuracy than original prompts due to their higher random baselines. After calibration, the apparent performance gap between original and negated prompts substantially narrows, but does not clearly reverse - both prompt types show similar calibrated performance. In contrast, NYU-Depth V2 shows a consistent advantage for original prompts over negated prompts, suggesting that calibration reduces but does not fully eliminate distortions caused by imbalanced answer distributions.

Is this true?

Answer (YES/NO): NO